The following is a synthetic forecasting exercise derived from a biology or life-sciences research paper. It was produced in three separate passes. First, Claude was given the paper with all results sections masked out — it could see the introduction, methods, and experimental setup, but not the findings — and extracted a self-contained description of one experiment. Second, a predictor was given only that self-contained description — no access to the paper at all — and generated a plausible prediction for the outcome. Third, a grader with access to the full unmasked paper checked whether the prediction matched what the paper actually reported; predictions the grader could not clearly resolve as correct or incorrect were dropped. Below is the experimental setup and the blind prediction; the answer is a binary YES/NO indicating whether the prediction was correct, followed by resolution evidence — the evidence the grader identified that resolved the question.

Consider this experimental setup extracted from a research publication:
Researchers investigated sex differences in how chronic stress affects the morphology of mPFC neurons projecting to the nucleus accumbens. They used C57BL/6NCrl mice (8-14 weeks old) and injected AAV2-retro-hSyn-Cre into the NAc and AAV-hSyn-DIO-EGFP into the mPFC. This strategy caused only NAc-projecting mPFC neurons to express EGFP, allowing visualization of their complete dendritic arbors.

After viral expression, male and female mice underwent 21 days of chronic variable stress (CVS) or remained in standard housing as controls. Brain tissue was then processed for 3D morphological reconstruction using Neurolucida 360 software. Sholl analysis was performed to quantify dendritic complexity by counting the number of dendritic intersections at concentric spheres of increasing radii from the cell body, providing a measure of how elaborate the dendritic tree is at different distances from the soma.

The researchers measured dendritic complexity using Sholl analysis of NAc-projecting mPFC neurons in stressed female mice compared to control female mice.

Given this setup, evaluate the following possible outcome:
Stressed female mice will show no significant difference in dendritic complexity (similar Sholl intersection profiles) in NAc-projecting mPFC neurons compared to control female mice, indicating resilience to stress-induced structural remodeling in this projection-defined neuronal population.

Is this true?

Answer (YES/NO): NO